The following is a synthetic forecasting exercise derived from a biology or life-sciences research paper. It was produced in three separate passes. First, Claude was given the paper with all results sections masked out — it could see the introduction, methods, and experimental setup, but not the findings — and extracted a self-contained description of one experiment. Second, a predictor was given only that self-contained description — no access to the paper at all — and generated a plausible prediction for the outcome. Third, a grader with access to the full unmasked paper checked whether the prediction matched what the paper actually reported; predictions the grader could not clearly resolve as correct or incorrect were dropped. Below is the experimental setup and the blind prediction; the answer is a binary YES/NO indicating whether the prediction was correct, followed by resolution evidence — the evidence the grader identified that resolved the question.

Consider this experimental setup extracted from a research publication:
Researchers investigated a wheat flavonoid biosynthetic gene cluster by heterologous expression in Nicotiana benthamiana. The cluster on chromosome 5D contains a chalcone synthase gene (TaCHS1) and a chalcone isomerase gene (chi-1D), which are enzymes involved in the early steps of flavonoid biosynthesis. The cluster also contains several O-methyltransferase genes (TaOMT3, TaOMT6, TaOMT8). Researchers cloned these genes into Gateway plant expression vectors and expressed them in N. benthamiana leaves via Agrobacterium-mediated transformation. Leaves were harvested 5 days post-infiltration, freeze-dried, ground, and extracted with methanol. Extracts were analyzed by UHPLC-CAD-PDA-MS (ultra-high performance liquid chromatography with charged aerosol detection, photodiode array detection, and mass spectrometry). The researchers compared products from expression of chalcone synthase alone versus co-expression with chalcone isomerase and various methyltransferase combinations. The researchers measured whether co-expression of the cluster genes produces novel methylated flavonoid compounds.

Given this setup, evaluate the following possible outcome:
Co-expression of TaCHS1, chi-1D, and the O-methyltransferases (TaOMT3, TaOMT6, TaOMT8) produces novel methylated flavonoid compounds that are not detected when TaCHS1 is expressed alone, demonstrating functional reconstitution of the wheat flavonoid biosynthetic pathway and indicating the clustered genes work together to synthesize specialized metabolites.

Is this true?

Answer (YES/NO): NO